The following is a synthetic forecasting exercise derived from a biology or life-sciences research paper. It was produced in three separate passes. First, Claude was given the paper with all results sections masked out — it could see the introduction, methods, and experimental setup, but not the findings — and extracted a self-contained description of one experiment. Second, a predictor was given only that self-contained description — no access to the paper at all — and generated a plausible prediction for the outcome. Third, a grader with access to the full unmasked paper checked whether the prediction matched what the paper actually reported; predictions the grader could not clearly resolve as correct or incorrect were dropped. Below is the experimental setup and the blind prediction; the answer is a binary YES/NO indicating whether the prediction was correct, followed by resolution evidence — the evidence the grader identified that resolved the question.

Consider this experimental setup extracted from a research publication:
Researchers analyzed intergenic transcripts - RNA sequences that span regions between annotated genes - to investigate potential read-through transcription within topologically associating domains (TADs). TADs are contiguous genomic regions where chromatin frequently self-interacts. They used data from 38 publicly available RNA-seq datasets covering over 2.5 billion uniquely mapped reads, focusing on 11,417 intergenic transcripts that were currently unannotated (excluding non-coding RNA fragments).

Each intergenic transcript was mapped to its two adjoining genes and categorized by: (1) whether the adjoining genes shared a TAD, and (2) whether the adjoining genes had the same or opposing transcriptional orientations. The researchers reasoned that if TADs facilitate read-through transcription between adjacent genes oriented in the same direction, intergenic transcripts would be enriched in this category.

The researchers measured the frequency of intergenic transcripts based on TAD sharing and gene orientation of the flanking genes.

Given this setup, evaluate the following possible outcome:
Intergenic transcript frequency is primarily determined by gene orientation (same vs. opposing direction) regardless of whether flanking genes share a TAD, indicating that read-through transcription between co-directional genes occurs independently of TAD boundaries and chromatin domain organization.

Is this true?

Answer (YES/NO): NO